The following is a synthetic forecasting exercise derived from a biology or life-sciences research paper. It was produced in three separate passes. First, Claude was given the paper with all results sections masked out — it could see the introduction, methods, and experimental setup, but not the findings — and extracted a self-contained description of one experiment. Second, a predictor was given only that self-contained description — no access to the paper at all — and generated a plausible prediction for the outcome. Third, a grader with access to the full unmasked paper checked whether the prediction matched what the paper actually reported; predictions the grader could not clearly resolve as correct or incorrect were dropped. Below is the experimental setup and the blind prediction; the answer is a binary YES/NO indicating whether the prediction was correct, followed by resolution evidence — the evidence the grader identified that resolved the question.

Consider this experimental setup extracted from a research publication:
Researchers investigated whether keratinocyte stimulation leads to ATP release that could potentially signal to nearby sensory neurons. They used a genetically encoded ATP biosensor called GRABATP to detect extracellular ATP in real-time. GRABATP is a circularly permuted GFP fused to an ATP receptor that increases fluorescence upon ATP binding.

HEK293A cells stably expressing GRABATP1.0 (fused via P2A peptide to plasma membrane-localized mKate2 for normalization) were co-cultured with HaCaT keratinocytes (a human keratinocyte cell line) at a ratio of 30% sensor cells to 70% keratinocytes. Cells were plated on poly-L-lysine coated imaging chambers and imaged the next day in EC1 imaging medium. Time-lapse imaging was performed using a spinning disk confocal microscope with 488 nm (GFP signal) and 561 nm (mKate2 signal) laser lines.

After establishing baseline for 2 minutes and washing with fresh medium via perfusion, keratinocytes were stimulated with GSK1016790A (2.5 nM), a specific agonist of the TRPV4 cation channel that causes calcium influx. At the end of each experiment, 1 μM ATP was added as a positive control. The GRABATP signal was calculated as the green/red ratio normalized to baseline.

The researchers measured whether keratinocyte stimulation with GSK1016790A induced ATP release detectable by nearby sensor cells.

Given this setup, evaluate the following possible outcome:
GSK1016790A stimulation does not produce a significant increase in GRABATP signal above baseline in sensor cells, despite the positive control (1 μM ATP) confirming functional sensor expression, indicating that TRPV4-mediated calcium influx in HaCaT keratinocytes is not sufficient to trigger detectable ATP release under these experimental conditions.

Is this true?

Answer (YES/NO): NO